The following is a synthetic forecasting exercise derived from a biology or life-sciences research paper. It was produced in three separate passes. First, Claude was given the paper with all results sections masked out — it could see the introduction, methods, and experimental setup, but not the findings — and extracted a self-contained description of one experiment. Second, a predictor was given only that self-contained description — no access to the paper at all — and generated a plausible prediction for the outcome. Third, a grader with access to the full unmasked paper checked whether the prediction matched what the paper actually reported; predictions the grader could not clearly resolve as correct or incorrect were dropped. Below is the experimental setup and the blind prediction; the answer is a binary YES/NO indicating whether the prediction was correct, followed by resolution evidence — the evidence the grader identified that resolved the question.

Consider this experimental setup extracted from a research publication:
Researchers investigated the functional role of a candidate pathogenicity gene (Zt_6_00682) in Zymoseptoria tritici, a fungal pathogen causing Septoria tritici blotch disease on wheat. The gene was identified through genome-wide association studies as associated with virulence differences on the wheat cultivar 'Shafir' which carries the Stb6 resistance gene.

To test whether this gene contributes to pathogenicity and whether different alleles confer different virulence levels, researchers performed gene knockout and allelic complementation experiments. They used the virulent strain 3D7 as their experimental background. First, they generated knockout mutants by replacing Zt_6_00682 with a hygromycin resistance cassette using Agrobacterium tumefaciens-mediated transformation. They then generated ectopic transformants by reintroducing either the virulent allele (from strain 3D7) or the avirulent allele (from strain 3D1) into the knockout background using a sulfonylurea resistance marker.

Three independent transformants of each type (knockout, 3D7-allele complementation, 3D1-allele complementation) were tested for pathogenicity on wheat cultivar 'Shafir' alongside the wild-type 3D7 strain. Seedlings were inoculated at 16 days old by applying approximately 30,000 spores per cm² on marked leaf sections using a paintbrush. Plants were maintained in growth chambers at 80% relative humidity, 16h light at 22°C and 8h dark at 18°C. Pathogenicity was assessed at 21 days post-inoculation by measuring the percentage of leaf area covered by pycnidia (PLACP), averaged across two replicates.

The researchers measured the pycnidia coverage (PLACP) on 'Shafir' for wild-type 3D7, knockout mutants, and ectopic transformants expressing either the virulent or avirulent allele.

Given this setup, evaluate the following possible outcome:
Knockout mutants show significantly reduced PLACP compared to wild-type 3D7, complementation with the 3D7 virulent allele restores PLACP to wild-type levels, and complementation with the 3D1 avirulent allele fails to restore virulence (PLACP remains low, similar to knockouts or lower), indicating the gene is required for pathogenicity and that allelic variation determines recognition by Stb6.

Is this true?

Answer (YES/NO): NO